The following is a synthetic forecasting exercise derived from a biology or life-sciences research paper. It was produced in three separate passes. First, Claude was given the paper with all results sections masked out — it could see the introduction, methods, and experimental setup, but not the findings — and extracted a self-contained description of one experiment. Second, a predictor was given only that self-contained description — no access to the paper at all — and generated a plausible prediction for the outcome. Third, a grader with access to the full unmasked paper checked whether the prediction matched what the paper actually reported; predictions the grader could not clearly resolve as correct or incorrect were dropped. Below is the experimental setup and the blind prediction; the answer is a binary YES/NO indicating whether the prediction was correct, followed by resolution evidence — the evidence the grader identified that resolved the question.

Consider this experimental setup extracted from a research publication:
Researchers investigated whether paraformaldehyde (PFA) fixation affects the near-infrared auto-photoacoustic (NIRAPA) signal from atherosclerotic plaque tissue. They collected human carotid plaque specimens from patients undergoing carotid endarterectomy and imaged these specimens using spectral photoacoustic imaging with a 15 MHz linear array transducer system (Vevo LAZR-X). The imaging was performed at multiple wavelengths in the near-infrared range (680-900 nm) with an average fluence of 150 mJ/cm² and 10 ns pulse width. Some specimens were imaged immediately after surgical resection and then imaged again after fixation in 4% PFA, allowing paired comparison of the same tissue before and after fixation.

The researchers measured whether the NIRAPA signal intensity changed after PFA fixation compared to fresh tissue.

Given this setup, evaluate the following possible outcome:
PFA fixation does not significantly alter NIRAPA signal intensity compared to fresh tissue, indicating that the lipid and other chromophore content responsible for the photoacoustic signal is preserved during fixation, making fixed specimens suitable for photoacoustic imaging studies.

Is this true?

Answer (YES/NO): YES